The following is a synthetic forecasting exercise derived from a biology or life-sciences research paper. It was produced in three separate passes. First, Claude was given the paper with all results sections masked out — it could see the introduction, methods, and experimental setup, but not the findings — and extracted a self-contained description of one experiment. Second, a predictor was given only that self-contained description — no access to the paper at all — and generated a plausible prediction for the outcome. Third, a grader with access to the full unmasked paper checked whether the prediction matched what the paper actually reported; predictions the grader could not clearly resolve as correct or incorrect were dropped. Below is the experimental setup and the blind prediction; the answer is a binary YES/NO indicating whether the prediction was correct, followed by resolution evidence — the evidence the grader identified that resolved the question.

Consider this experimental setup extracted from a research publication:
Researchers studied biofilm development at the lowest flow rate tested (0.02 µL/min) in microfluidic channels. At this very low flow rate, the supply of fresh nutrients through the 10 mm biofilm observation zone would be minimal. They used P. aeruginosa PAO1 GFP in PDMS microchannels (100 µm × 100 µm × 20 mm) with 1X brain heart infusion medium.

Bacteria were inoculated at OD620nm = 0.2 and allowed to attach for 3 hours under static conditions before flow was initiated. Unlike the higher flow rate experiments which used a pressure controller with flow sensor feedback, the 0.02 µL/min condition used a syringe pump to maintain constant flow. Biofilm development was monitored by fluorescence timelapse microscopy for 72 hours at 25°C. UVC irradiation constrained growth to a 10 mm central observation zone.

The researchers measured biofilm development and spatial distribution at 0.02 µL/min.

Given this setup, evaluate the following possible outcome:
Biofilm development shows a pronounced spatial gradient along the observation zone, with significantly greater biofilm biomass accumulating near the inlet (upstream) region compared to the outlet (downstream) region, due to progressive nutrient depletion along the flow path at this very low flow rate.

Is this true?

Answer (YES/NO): YES